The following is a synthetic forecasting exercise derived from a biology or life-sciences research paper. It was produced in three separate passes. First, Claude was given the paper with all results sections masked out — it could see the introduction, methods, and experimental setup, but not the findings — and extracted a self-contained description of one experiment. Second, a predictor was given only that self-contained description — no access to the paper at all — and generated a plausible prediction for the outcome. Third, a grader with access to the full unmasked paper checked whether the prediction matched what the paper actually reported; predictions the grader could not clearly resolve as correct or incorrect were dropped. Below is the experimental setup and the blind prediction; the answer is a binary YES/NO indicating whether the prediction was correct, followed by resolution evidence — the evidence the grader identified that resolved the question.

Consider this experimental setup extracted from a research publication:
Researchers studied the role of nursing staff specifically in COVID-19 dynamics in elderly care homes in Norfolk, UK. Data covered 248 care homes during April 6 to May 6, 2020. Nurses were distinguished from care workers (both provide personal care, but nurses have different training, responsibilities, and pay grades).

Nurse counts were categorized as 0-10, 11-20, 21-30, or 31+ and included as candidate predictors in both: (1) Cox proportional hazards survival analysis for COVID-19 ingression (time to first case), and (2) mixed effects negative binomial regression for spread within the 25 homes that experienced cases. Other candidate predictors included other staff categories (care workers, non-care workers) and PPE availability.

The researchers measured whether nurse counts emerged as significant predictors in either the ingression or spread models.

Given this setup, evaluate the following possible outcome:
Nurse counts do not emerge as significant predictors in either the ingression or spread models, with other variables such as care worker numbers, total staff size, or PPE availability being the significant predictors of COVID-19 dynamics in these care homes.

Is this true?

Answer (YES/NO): YES